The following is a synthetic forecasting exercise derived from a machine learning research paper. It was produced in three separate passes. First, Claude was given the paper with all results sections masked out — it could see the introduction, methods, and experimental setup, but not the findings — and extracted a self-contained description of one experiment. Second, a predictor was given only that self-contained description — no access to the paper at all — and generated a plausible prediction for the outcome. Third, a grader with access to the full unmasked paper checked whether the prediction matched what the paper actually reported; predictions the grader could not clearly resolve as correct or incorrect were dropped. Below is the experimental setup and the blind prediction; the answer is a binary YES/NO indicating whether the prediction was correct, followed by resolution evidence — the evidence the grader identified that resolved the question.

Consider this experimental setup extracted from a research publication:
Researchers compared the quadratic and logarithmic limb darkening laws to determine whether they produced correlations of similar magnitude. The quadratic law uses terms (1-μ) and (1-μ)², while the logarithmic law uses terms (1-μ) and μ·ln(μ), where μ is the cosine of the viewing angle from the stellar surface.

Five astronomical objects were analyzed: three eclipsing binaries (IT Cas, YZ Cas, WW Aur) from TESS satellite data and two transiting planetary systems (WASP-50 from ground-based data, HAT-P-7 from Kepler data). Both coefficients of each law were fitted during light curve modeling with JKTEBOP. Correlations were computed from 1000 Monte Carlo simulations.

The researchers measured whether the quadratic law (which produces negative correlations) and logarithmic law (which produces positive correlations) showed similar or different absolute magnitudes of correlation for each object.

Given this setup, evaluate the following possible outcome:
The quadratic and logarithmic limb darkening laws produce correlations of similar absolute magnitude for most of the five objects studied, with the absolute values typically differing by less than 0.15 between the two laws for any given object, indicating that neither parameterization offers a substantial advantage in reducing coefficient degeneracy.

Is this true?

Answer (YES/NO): YES